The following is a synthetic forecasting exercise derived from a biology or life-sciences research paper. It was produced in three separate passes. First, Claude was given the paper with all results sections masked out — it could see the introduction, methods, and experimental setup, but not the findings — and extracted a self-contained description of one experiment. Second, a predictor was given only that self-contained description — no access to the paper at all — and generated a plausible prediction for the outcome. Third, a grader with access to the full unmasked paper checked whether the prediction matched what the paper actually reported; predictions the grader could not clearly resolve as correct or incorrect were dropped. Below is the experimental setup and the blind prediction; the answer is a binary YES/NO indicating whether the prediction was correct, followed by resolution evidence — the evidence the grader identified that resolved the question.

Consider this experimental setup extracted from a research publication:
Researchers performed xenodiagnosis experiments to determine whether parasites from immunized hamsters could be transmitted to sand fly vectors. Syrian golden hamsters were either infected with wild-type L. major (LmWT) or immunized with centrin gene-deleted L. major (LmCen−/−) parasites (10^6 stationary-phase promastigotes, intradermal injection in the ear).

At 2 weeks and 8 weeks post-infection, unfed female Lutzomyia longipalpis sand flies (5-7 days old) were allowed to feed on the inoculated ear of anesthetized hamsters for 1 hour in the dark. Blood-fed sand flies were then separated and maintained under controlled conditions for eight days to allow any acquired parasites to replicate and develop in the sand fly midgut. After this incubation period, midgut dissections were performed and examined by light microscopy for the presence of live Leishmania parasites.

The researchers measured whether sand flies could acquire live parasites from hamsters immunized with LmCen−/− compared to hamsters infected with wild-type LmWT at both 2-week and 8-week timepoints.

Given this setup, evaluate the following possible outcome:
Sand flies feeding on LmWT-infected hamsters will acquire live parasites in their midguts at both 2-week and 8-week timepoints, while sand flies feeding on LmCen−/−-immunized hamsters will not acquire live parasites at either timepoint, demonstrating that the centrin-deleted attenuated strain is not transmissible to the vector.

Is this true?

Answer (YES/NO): YES